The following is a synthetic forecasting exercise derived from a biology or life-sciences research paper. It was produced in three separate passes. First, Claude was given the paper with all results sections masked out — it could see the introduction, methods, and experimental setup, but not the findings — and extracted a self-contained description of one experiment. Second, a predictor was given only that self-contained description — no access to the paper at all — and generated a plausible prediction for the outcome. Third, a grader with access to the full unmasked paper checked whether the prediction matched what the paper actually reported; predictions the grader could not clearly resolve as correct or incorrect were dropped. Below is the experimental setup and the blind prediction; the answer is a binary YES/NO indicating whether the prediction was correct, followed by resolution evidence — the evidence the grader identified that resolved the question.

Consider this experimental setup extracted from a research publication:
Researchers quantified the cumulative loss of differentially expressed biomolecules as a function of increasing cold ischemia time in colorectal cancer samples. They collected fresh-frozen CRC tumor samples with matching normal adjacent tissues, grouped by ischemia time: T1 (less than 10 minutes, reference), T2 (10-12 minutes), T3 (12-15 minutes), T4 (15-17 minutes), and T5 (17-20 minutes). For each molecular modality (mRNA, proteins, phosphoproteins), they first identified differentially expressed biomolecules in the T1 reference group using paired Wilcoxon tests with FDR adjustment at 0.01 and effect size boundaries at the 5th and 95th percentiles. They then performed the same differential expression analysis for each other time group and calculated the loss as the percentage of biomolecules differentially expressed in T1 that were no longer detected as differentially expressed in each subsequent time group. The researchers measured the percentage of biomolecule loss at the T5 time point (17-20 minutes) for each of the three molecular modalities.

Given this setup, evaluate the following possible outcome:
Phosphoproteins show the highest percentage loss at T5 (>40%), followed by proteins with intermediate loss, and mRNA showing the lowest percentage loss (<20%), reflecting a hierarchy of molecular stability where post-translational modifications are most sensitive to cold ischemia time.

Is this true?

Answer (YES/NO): NO